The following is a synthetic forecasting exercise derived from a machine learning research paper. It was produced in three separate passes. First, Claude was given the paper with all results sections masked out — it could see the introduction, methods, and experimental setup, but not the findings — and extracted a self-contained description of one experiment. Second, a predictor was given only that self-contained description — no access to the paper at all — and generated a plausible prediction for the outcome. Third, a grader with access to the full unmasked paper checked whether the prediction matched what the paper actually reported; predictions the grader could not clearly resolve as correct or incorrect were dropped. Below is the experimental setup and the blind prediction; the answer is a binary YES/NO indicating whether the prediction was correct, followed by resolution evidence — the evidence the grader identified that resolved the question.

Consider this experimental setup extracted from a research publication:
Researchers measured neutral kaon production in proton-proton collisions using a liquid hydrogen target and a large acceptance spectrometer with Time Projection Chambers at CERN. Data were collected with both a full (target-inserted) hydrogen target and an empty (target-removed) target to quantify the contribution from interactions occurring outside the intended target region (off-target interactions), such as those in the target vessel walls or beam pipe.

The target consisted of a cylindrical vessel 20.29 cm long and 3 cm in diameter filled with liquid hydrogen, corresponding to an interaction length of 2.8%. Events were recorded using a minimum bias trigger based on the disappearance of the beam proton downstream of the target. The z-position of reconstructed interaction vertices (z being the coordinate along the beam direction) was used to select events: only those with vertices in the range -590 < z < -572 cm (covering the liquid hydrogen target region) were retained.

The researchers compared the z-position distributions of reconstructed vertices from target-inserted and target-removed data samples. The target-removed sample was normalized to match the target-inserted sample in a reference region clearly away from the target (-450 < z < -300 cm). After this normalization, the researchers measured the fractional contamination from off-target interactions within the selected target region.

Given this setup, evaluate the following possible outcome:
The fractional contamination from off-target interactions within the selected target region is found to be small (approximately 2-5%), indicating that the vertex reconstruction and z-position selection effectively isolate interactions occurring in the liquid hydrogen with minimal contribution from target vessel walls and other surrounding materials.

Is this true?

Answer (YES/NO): YES